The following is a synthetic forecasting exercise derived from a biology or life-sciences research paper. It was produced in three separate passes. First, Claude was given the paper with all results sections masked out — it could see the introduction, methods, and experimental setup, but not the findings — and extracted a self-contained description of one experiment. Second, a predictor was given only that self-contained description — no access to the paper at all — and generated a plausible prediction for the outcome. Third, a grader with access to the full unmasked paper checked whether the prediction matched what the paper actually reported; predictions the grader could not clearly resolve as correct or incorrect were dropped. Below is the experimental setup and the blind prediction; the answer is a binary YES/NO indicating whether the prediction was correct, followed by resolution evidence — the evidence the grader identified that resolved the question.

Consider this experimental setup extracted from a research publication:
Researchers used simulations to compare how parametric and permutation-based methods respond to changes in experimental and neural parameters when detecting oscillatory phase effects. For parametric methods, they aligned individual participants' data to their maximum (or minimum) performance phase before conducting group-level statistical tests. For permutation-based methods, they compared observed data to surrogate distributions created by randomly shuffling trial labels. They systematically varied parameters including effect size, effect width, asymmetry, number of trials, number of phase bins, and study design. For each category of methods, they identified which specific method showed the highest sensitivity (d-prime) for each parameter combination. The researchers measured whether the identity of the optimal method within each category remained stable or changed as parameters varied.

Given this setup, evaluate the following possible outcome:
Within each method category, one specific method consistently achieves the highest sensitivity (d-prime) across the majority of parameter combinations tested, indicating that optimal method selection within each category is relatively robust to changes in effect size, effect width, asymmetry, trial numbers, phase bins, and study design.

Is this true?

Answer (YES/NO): NO